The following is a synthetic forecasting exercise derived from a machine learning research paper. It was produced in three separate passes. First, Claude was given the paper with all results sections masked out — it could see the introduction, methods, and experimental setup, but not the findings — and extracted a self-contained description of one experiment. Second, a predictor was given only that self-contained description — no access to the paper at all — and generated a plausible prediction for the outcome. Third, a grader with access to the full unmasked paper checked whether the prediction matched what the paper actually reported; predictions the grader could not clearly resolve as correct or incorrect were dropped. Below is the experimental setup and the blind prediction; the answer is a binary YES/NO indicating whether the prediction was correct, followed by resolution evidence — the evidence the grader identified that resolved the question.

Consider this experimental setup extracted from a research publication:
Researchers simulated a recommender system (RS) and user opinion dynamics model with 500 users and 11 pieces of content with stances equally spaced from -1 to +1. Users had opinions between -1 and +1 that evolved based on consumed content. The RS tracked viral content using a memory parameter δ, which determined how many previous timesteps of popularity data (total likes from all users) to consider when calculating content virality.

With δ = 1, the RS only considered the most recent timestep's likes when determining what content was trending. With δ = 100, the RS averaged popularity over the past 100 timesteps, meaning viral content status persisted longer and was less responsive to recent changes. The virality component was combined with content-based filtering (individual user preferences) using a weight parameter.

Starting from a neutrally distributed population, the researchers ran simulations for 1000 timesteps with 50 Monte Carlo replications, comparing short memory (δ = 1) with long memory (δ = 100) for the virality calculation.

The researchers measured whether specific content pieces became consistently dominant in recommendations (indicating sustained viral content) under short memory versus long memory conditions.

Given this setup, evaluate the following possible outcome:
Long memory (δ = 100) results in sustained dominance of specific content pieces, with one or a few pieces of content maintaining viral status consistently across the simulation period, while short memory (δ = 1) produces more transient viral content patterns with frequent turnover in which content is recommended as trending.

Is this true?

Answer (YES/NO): NO